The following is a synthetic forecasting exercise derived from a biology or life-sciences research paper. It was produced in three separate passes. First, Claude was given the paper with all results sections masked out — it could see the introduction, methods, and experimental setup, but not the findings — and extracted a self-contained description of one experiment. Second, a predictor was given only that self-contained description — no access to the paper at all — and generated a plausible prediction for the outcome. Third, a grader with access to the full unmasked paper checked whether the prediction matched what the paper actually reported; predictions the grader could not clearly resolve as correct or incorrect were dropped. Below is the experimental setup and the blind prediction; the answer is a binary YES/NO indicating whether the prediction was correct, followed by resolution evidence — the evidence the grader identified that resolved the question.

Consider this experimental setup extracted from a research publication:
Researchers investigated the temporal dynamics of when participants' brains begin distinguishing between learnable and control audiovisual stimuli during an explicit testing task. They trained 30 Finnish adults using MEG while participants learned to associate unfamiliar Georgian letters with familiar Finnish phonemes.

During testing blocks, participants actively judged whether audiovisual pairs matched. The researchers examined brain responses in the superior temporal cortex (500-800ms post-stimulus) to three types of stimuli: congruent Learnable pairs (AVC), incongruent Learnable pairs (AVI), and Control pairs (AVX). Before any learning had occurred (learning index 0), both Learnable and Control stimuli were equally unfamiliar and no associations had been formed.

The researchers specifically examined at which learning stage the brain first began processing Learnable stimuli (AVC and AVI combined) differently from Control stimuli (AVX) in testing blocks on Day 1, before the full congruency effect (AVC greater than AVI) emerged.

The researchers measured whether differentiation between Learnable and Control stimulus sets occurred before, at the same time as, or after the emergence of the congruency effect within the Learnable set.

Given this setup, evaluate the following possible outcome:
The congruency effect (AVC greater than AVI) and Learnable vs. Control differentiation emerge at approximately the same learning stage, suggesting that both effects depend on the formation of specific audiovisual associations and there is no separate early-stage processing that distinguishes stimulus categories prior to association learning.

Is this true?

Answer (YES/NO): NO